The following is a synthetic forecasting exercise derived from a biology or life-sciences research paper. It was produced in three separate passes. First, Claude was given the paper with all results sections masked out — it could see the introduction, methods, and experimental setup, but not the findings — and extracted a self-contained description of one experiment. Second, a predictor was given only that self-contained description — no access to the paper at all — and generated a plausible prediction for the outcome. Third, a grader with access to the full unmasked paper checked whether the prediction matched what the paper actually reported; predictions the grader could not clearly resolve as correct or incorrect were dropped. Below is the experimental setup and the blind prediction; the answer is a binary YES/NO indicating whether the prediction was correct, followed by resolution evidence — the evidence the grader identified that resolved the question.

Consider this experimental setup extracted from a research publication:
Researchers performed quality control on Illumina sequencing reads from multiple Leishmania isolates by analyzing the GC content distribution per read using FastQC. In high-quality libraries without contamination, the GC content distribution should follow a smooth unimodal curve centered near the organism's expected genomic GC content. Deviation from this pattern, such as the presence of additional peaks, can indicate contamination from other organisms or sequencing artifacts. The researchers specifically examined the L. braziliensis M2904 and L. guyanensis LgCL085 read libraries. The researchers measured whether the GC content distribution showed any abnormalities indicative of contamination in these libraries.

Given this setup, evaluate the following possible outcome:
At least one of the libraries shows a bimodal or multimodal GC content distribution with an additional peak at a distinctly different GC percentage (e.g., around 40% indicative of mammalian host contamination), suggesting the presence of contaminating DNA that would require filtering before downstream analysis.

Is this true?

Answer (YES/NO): YES